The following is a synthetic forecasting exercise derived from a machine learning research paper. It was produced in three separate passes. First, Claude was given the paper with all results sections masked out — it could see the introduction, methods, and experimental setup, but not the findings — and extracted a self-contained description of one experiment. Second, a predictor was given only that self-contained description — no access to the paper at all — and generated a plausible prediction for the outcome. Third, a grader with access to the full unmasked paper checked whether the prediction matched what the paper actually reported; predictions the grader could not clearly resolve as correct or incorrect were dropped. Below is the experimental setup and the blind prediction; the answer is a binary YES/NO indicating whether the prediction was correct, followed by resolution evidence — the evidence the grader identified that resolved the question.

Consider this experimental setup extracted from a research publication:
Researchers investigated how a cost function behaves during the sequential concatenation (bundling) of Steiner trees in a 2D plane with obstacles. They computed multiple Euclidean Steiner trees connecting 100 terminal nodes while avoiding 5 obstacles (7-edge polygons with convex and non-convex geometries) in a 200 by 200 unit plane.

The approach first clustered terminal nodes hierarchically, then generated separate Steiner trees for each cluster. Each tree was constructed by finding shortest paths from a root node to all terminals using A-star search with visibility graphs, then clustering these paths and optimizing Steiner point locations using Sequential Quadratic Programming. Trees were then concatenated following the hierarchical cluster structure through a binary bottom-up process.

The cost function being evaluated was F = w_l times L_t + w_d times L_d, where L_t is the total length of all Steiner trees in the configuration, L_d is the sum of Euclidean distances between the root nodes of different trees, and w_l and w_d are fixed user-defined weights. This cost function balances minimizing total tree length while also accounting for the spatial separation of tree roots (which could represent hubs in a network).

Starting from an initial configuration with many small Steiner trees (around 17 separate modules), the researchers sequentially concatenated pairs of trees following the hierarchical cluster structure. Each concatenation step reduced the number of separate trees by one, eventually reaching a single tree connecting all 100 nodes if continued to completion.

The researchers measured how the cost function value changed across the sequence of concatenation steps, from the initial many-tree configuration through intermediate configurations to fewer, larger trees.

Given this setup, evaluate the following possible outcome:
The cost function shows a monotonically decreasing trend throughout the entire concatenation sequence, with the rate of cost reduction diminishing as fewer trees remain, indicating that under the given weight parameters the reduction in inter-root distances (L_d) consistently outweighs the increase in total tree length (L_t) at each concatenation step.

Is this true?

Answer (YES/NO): NO